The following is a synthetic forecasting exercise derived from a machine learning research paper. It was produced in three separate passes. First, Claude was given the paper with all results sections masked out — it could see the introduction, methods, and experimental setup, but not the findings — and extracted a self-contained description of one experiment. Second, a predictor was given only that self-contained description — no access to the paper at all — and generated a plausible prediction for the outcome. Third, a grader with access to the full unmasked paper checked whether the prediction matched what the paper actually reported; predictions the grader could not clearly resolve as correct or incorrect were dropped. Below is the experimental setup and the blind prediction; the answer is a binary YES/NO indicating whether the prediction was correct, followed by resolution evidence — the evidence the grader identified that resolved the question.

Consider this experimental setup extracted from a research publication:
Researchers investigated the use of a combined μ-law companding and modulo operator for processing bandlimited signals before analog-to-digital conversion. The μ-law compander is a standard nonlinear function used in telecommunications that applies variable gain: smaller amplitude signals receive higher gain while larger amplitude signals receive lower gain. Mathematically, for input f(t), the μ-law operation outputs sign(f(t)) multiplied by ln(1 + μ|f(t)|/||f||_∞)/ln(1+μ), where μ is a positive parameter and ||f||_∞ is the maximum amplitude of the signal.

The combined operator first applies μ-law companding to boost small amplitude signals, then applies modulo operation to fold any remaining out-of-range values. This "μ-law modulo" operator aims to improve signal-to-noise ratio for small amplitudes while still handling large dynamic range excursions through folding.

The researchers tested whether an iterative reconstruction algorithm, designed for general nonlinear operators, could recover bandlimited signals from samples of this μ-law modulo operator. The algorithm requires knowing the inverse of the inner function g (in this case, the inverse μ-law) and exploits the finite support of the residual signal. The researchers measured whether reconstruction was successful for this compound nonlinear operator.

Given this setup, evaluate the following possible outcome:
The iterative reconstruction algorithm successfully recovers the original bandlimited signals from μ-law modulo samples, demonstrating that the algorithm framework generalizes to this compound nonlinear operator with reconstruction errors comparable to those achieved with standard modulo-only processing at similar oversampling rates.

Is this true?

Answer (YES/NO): YES